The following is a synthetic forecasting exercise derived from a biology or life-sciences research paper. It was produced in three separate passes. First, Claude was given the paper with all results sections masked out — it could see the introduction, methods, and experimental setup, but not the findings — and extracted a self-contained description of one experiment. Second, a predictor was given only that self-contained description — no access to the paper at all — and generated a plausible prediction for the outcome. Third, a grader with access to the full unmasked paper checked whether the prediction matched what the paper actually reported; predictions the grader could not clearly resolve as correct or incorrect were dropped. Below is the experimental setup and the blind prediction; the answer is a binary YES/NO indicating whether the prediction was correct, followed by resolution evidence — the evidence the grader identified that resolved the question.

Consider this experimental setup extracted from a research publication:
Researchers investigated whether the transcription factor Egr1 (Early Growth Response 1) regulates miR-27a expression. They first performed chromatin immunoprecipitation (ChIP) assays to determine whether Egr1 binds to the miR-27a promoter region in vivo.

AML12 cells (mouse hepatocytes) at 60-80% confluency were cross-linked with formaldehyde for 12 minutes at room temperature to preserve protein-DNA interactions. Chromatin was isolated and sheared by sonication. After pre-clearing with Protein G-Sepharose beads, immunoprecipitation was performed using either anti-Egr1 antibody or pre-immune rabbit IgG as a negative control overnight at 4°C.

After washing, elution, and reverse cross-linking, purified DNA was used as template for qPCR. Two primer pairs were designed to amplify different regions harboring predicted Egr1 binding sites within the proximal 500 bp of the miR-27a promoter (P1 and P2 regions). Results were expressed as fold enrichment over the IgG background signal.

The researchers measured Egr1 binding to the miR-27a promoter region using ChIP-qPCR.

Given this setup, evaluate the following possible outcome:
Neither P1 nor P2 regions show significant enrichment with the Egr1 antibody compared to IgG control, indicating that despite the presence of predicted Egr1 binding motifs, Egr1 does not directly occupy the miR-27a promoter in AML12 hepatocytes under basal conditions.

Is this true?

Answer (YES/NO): NO